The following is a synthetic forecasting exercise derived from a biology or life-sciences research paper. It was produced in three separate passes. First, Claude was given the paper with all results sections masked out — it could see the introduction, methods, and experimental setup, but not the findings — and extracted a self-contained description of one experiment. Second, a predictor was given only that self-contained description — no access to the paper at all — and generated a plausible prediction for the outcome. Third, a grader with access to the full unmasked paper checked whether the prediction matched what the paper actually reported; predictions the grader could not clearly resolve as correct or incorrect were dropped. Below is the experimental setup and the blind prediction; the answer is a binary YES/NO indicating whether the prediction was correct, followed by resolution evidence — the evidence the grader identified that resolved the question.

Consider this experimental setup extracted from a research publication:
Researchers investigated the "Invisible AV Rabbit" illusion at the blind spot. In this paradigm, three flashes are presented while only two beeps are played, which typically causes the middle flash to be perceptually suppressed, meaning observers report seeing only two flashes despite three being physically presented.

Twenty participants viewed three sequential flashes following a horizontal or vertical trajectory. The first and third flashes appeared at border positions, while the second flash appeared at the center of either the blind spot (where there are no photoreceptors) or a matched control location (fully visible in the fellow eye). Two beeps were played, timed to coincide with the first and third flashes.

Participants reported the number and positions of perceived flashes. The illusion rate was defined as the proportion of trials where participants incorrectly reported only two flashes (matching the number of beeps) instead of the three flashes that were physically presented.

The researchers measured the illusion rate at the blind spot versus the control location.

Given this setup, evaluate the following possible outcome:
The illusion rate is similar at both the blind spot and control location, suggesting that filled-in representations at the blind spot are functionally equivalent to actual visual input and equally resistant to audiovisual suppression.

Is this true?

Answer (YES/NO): YES